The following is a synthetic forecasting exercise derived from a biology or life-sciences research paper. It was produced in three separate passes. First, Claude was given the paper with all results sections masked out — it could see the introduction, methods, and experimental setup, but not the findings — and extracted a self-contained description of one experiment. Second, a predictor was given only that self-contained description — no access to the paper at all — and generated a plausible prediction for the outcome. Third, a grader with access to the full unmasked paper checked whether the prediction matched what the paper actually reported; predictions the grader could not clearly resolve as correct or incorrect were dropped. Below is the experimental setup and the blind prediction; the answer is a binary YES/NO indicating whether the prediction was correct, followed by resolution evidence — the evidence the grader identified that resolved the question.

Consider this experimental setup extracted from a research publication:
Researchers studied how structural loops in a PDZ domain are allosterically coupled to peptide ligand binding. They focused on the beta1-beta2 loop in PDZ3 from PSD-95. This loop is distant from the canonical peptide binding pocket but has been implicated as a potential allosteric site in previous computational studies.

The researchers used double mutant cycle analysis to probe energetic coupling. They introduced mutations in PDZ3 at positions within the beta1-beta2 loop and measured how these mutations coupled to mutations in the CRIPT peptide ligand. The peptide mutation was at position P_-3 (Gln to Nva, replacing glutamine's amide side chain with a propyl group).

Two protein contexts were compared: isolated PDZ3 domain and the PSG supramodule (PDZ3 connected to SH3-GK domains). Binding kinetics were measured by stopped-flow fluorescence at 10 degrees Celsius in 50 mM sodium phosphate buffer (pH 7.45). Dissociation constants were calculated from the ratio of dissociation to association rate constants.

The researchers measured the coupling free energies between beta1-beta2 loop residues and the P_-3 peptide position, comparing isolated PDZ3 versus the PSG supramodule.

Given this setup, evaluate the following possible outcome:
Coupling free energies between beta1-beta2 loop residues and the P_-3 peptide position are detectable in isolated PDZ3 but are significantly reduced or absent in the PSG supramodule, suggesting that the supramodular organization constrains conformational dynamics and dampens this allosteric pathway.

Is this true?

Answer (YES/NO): NO